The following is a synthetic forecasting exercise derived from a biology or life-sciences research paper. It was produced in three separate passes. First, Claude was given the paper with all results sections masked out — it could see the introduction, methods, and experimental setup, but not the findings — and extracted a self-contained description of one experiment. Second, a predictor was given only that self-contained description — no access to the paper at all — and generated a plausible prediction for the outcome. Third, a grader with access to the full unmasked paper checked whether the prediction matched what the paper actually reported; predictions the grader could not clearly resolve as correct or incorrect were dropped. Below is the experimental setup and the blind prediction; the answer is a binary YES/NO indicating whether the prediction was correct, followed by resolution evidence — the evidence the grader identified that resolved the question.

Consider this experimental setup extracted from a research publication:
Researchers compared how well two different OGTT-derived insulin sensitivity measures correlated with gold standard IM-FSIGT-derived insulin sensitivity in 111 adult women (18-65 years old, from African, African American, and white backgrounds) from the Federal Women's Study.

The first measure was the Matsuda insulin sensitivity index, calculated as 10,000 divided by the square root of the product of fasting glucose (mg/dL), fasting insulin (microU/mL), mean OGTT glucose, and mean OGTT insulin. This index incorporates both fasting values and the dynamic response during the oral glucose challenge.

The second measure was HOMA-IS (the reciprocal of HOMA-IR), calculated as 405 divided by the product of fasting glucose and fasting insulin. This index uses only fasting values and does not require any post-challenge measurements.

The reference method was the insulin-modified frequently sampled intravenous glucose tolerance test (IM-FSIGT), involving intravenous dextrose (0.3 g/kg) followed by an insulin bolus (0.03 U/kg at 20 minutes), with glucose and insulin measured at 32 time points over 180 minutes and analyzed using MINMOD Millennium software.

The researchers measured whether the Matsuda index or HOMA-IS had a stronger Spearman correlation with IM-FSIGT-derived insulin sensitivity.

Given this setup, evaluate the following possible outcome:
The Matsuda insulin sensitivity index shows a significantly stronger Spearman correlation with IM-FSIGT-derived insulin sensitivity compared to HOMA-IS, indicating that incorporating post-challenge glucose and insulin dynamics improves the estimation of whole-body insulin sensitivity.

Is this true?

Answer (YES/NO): NO